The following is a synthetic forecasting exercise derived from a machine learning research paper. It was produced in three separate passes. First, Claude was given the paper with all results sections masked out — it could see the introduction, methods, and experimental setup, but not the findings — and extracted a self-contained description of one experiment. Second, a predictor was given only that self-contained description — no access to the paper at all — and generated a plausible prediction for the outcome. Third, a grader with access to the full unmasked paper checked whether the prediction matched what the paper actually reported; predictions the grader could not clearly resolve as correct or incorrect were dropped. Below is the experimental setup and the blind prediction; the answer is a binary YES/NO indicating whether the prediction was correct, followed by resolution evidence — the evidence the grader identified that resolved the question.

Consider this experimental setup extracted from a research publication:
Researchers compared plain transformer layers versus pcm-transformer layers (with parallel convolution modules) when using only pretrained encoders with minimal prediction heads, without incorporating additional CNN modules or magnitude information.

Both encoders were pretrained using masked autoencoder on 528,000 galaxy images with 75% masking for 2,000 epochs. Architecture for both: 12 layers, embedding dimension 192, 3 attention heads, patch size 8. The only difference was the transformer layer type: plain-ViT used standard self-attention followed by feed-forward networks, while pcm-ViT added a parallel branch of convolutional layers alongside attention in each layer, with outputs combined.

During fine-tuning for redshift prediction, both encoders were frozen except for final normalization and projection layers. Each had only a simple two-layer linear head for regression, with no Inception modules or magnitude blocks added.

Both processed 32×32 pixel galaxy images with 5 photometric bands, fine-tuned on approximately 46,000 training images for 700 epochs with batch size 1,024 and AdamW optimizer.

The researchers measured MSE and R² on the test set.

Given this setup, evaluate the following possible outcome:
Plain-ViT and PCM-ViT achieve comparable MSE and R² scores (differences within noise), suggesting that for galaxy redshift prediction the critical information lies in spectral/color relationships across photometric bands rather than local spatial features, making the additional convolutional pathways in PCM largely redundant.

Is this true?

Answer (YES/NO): NO